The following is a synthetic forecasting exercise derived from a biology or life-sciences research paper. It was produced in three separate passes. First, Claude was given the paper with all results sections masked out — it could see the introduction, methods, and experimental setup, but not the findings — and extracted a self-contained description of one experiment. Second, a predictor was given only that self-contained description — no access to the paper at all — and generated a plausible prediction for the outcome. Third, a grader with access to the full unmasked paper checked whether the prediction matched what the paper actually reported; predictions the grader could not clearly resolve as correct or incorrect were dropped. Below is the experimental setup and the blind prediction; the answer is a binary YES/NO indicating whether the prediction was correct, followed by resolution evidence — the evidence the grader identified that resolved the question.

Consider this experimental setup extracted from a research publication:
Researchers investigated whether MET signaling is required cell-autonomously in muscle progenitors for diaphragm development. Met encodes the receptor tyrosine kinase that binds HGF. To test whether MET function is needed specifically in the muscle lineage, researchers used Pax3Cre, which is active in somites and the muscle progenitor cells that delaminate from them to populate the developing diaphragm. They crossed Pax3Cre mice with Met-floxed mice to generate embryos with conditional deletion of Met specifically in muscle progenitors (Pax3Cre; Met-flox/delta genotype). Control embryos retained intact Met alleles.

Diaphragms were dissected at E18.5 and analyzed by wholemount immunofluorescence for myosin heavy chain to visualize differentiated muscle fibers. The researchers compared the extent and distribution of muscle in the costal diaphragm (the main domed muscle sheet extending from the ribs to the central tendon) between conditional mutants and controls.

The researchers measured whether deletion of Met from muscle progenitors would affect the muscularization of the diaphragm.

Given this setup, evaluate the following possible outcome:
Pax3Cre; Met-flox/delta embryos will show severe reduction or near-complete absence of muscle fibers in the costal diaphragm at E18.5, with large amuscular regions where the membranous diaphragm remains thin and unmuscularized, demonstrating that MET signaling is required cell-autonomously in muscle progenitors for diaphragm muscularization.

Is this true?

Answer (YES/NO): YES